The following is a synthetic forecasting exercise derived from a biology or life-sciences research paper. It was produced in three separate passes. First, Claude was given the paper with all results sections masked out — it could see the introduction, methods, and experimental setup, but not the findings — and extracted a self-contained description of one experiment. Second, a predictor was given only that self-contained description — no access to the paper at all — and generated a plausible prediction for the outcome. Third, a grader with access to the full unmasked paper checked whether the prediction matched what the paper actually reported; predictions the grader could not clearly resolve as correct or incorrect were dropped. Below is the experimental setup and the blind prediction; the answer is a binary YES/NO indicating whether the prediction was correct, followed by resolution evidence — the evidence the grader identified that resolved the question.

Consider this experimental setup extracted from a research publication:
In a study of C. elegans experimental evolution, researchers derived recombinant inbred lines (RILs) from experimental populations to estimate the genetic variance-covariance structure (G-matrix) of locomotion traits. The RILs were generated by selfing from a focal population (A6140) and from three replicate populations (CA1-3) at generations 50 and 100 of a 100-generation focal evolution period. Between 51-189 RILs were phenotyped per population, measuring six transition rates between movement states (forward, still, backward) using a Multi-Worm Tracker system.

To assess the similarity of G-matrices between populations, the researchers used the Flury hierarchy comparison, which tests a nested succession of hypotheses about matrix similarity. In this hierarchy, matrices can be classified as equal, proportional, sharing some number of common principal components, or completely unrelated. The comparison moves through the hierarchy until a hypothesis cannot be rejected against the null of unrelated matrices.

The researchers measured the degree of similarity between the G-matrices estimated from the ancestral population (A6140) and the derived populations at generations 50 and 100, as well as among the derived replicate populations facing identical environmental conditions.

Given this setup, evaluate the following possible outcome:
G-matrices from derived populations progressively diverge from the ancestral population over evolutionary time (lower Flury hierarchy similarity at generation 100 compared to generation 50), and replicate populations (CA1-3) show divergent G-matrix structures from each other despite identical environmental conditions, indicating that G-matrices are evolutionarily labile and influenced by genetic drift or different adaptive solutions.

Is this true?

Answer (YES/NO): YES